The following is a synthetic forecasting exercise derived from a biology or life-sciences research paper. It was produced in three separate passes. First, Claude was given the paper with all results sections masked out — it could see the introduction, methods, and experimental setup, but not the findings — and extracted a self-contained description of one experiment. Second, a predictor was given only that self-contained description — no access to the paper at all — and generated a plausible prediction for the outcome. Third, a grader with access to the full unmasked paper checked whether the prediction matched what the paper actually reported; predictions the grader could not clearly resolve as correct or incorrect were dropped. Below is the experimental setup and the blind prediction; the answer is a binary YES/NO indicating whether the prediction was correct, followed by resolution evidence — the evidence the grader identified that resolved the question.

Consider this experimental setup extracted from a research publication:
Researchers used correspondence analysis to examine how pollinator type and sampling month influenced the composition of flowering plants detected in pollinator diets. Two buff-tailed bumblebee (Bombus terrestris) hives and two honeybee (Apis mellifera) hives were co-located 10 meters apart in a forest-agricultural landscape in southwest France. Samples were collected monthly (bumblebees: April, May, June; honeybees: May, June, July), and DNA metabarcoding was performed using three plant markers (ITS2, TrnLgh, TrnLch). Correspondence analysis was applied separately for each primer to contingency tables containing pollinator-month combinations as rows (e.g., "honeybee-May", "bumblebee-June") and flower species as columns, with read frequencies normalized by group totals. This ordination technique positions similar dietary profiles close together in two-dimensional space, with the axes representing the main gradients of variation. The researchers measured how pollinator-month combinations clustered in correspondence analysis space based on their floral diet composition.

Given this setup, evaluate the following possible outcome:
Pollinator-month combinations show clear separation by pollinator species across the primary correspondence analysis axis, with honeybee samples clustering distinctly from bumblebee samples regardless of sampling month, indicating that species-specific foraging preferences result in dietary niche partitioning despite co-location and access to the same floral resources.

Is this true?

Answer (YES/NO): YES